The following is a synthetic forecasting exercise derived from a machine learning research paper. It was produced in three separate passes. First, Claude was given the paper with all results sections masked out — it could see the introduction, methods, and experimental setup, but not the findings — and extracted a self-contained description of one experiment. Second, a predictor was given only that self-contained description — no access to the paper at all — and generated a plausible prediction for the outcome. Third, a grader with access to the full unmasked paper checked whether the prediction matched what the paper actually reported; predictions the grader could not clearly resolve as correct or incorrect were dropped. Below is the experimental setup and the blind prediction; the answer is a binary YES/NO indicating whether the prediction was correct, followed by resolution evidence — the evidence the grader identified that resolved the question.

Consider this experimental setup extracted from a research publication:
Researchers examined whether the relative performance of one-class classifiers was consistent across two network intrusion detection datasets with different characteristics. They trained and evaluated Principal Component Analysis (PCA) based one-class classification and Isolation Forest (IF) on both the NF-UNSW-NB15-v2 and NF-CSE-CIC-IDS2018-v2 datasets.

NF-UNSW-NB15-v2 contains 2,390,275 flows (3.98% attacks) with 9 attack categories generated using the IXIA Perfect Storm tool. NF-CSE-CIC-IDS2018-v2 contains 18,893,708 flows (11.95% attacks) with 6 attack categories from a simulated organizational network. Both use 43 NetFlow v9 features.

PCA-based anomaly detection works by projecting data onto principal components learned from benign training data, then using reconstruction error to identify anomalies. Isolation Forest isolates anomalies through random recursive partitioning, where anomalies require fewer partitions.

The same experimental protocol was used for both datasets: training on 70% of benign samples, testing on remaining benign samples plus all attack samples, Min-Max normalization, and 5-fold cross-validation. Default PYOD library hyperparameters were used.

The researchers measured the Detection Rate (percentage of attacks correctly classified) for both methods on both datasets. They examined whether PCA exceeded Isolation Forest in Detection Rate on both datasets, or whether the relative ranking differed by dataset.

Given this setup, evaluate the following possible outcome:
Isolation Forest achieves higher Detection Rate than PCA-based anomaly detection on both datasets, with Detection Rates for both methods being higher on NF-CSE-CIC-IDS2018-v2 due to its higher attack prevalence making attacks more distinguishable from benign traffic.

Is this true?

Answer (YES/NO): NO